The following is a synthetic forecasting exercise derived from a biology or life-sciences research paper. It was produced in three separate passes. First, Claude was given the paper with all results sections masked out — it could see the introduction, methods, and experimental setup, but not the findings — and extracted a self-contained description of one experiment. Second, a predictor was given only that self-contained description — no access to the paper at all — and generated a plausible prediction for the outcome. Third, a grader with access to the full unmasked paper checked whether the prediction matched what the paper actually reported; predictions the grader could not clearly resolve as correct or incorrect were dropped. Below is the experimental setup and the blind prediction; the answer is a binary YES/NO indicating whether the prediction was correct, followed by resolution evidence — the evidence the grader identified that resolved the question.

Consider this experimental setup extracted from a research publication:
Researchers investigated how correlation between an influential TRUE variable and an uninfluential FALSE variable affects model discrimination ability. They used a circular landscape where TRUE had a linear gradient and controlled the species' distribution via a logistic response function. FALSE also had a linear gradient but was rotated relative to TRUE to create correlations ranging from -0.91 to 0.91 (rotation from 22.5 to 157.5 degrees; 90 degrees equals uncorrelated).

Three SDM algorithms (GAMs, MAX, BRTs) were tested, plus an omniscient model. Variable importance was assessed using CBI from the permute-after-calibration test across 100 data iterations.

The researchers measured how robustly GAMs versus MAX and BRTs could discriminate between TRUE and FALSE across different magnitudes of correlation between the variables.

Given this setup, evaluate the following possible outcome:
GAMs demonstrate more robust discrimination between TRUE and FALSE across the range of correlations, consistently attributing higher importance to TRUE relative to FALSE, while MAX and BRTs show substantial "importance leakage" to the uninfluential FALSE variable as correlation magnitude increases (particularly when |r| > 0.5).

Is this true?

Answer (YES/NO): YES